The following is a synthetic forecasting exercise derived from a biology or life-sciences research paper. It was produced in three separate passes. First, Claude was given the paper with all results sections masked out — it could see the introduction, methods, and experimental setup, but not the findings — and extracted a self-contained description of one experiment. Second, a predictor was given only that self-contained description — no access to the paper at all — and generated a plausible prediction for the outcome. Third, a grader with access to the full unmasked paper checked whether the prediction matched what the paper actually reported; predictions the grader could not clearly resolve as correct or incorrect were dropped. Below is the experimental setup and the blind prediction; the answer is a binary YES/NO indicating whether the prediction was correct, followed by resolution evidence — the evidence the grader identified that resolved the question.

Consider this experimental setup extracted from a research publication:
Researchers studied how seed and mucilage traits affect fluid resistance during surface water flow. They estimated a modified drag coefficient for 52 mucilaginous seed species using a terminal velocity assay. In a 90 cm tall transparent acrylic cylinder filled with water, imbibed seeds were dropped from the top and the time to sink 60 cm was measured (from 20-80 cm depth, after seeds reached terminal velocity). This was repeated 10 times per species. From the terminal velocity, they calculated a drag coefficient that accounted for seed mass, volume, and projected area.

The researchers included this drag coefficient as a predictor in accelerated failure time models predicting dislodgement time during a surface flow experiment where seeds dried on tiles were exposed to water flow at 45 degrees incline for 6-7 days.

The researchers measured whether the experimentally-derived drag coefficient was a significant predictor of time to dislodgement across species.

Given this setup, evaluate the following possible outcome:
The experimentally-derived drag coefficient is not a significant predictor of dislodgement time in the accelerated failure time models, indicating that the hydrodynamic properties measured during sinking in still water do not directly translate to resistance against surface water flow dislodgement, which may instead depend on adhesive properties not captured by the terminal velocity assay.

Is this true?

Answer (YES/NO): NO